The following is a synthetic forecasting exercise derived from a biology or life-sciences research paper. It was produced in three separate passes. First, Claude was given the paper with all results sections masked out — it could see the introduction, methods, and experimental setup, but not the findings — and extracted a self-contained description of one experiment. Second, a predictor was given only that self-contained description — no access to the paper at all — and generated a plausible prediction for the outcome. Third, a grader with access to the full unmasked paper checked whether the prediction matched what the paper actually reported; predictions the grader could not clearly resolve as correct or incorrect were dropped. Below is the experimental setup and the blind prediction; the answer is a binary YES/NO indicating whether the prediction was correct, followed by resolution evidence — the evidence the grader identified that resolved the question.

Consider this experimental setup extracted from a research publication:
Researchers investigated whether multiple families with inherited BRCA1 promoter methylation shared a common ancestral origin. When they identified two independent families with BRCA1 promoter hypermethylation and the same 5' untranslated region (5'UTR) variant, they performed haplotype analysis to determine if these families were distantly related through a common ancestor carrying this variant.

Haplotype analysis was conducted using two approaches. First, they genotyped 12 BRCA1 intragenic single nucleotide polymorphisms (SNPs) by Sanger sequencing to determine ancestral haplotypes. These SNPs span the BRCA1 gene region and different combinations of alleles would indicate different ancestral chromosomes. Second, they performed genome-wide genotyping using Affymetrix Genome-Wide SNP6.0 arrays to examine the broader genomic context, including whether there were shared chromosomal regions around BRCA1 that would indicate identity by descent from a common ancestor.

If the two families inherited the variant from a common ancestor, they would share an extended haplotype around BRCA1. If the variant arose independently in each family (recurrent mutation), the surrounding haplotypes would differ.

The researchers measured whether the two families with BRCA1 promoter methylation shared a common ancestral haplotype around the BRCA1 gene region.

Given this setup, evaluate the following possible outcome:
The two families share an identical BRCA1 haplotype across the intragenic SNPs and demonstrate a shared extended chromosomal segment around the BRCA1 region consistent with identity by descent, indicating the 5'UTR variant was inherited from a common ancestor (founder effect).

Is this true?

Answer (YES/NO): NO